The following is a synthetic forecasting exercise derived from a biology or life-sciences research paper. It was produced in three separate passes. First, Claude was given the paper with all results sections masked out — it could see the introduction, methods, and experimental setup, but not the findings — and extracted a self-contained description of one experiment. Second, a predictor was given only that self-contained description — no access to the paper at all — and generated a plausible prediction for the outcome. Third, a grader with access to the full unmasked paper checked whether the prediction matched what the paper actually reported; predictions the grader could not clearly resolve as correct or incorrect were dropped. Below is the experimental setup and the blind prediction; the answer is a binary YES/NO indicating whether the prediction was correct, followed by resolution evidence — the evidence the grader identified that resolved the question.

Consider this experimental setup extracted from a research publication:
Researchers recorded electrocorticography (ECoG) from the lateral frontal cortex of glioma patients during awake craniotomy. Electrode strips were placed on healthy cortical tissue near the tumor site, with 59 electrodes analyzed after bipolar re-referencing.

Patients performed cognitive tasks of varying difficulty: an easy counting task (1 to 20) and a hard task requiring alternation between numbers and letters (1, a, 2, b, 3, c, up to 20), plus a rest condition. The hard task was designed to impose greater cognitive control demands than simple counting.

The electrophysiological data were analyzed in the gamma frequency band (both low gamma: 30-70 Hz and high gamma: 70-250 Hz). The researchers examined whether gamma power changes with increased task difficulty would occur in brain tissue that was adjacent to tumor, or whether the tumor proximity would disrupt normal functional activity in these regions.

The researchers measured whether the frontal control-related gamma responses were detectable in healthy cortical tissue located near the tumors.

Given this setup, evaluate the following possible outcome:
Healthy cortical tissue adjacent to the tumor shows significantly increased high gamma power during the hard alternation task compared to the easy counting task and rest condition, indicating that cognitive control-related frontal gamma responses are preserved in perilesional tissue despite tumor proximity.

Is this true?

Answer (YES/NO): YES